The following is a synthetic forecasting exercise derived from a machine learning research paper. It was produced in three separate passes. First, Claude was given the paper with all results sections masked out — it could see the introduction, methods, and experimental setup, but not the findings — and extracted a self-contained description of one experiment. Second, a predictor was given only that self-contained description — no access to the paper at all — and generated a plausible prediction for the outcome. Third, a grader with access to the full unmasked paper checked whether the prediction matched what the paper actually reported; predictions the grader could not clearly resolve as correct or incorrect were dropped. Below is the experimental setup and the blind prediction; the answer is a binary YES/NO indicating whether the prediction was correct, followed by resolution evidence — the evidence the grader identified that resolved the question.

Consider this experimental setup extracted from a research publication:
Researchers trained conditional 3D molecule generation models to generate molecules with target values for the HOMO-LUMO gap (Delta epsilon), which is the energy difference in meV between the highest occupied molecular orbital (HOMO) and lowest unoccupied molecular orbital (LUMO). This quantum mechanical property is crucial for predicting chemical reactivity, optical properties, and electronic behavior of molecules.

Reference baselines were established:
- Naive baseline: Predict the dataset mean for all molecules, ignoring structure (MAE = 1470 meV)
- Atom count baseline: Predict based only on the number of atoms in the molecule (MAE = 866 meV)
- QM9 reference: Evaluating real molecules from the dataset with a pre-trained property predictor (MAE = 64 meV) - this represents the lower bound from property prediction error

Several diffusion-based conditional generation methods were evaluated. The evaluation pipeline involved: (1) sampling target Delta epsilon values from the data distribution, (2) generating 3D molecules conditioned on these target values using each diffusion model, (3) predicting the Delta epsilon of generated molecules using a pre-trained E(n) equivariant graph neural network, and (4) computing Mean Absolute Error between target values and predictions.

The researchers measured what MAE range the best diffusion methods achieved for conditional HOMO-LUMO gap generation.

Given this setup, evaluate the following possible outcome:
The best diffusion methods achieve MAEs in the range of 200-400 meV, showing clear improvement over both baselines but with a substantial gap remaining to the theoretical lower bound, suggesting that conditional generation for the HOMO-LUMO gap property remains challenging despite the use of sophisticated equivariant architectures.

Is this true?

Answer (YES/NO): NO